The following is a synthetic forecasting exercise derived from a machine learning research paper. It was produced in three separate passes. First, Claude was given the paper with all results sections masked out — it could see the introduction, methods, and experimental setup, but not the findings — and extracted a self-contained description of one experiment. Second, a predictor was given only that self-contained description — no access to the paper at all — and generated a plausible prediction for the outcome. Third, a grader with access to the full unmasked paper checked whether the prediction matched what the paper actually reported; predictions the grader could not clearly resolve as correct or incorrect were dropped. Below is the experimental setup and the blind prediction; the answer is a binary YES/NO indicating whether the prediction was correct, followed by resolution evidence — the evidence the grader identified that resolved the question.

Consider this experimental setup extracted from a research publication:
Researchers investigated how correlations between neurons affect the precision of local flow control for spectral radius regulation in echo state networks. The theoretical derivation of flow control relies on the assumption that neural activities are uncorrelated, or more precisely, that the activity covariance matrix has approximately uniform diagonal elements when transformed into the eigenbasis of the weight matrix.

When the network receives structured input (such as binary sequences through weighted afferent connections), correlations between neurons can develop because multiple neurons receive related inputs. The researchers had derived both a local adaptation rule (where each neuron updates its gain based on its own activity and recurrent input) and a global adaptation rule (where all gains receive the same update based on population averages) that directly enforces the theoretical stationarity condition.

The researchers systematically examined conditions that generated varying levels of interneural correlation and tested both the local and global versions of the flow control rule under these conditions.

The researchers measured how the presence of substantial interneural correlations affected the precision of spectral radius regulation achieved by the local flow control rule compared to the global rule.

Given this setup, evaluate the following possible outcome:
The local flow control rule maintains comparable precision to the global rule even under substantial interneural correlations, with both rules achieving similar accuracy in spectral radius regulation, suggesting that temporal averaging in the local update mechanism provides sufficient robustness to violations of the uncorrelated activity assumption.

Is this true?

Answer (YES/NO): NO